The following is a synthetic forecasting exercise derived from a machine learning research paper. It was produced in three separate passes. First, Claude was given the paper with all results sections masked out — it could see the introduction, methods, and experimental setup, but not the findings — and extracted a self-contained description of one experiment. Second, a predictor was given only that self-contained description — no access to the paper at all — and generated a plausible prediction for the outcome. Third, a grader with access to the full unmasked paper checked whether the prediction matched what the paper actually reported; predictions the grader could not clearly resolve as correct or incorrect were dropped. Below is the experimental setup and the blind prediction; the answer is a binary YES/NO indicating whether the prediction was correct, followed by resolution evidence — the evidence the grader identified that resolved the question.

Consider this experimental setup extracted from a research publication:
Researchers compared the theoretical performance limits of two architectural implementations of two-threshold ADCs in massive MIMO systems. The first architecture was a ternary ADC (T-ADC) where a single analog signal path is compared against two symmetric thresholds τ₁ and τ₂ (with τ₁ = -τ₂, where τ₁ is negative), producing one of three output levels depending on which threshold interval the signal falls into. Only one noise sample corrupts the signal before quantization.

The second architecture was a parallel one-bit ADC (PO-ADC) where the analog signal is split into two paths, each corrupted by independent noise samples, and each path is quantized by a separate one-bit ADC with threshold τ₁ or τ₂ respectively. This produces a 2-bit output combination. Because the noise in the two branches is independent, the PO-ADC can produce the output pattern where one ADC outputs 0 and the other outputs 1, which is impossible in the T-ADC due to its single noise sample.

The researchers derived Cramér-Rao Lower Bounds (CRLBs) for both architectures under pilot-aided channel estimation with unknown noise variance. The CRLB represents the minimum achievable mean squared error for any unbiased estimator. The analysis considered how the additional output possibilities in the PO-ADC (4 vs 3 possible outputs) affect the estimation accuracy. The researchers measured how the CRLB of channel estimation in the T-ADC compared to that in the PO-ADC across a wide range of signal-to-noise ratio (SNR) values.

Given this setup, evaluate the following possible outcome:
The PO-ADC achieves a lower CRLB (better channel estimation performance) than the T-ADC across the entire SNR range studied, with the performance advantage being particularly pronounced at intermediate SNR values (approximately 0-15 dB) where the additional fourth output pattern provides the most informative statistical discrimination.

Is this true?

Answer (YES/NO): NO